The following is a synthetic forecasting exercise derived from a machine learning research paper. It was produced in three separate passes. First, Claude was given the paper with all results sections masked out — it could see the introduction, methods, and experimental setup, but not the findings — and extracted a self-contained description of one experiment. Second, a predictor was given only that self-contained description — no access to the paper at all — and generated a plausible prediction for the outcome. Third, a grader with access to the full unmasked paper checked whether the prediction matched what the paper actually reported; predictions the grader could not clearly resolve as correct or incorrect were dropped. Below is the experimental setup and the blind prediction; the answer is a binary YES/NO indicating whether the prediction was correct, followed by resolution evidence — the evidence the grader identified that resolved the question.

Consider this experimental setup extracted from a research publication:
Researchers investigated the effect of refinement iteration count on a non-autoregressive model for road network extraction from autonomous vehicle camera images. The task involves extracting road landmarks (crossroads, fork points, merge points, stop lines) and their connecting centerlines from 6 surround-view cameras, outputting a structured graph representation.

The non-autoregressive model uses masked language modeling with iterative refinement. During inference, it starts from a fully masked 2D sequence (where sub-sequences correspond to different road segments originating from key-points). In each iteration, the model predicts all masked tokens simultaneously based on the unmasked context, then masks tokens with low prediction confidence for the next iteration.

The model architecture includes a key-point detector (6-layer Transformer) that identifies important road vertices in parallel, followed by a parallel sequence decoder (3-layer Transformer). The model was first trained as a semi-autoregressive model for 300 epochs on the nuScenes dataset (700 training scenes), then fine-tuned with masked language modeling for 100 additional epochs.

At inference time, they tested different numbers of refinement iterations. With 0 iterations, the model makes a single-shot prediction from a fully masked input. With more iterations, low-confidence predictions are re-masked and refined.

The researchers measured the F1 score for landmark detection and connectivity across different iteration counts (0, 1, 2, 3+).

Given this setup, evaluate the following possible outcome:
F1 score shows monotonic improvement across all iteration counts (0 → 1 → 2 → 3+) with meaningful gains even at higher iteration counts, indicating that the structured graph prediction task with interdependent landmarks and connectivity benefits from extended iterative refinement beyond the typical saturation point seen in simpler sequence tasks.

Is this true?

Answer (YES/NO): NO